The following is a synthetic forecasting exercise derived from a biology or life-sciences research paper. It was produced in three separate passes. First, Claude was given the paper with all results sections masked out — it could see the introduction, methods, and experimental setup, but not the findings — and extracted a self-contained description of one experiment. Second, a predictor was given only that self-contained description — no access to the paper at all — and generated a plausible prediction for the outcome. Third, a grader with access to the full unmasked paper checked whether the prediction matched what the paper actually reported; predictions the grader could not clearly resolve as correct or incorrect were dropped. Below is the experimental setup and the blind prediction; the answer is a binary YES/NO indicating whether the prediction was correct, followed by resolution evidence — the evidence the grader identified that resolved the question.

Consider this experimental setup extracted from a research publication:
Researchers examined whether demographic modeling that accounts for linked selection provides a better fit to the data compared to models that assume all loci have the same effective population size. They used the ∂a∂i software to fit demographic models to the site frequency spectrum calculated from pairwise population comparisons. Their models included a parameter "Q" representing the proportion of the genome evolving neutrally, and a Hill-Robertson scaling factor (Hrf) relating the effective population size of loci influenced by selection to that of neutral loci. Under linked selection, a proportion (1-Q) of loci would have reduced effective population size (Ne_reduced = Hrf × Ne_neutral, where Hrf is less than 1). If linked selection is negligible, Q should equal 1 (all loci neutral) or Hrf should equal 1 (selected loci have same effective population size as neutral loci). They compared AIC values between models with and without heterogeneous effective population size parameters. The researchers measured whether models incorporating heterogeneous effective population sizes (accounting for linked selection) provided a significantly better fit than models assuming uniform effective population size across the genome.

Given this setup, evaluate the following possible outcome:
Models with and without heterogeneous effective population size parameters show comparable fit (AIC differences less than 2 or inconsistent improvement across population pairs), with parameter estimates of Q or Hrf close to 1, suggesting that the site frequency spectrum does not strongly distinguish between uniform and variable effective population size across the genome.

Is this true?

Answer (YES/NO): NO